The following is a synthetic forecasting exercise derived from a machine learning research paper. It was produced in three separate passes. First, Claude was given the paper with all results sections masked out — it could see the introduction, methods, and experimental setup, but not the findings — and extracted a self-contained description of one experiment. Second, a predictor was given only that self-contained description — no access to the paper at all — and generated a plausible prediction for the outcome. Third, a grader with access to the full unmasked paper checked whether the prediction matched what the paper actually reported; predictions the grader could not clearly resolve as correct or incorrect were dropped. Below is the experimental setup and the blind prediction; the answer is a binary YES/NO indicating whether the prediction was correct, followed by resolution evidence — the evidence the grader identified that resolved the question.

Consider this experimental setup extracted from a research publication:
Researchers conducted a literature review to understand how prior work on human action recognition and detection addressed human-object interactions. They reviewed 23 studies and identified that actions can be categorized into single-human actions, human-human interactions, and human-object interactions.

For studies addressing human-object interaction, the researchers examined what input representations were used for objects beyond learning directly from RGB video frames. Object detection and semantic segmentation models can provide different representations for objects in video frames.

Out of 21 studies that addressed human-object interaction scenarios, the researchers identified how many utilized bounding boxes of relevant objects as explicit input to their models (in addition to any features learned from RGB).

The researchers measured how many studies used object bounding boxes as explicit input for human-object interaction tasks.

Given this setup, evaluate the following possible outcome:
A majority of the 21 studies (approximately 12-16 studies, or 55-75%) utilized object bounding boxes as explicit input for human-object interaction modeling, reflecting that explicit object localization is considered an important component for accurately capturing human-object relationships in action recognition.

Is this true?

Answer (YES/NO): NO